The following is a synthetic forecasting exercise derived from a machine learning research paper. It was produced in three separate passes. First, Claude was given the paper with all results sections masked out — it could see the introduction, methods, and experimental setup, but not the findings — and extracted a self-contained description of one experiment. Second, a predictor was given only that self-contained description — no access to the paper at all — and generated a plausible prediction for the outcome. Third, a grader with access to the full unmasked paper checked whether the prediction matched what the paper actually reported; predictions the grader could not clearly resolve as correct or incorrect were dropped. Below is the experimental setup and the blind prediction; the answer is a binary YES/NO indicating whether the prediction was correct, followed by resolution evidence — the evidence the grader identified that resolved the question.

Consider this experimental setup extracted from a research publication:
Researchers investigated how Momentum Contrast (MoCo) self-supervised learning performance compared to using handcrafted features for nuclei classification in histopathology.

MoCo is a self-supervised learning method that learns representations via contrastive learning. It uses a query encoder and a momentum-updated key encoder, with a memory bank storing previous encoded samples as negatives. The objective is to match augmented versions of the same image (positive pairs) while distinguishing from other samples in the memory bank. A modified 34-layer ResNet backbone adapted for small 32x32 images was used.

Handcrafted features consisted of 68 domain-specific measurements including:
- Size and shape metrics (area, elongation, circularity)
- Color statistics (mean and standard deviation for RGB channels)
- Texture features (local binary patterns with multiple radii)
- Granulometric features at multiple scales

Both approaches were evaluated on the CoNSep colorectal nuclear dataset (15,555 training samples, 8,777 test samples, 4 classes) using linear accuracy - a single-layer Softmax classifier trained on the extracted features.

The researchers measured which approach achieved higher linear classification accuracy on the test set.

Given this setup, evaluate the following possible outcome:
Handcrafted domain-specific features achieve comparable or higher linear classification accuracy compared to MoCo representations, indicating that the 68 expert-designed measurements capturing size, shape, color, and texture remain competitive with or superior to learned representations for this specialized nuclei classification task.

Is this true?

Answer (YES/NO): YES